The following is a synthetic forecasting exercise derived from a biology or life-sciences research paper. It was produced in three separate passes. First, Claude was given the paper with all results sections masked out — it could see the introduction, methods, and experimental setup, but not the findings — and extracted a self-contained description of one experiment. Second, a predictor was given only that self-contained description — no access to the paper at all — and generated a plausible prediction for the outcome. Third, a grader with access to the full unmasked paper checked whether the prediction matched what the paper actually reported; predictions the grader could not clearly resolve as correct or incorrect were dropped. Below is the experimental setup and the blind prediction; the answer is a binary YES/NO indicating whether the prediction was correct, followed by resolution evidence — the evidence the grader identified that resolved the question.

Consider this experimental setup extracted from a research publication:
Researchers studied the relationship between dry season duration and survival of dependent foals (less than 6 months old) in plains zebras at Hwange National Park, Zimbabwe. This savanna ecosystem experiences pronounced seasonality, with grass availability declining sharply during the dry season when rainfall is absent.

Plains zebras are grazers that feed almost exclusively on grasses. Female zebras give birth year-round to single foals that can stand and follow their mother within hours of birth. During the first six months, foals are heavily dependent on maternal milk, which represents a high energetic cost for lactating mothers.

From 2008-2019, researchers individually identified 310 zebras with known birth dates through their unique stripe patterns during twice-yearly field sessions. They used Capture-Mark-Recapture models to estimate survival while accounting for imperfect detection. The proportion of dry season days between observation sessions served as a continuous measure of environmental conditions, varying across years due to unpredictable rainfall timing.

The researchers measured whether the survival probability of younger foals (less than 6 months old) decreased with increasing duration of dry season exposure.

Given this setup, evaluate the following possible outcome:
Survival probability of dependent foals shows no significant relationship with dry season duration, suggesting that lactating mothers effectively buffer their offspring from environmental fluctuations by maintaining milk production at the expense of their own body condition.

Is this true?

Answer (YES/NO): NO